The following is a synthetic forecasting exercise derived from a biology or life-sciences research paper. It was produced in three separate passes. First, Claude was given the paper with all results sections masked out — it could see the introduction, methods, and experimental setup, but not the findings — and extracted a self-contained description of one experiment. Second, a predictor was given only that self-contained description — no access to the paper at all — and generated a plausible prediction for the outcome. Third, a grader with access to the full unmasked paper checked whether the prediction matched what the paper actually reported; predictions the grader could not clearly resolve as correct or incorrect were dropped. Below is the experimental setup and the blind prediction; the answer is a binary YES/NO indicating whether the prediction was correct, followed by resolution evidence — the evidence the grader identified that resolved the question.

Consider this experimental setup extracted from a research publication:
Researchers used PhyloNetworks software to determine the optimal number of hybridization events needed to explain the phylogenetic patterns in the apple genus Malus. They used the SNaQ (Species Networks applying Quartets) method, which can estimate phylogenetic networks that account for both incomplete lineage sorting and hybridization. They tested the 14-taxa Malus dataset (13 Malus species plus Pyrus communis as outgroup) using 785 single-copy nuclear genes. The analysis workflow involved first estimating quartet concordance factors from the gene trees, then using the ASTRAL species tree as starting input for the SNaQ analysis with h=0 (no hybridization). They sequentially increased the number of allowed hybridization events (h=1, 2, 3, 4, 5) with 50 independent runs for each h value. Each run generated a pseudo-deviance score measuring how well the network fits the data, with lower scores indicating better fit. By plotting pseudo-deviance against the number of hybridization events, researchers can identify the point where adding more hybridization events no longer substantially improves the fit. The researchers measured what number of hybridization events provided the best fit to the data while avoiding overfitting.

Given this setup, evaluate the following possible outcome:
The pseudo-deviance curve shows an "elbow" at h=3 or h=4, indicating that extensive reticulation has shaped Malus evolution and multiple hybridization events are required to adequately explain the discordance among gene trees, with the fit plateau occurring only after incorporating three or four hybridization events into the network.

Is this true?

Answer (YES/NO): NO